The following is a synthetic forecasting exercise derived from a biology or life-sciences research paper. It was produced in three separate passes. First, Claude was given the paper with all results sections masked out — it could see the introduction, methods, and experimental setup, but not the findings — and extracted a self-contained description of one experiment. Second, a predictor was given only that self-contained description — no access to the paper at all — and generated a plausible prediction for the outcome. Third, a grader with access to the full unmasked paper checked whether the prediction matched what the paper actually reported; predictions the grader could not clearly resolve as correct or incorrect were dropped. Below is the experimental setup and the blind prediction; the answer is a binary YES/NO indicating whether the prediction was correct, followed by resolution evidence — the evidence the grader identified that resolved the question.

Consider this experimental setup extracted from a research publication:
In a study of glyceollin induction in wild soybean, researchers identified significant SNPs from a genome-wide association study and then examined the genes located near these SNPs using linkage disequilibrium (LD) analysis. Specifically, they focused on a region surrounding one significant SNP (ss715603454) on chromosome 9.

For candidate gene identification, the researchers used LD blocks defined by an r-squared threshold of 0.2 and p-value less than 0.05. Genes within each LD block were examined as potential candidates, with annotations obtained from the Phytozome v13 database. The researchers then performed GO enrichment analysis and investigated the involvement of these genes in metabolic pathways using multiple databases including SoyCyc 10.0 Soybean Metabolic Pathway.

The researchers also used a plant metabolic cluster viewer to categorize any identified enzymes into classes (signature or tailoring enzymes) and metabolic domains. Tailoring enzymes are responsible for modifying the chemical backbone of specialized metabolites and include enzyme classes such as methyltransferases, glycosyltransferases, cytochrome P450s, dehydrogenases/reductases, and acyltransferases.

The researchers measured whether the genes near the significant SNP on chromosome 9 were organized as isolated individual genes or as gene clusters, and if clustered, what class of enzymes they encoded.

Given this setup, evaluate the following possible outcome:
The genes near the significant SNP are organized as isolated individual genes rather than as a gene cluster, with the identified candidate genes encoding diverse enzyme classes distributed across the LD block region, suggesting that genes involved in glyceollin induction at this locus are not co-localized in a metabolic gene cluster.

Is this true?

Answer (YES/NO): NO